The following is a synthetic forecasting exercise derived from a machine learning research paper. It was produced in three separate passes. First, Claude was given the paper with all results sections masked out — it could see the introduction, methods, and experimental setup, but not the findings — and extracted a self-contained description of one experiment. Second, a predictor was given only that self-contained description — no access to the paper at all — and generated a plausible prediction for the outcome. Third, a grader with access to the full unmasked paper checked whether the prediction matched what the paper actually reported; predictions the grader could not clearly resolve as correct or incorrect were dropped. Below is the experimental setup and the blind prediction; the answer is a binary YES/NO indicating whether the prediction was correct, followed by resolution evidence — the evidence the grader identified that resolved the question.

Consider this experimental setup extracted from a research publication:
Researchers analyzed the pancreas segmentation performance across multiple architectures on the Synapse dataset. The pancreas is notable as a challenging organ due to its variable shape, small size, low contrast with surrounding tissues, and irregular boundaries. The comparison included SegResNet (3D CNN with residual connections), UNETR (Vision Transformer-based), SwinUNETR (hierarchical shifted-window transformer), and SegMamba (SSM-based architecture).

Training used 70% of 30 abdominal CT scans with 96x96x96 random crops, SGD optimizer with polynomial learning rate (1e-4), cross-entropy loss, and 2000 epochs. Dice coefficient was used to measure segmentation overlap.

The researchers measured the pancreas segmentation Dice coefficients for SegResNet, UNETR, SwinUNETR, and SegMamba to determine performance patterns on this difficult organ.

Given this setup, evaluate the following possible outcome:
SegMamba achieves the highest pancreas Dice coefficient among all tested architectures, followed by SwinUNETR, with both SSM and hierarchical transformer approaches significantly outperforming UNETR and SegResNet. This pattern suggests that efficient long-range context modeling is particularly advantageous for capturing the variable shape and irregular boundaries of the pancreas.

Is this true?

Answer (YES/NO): NO